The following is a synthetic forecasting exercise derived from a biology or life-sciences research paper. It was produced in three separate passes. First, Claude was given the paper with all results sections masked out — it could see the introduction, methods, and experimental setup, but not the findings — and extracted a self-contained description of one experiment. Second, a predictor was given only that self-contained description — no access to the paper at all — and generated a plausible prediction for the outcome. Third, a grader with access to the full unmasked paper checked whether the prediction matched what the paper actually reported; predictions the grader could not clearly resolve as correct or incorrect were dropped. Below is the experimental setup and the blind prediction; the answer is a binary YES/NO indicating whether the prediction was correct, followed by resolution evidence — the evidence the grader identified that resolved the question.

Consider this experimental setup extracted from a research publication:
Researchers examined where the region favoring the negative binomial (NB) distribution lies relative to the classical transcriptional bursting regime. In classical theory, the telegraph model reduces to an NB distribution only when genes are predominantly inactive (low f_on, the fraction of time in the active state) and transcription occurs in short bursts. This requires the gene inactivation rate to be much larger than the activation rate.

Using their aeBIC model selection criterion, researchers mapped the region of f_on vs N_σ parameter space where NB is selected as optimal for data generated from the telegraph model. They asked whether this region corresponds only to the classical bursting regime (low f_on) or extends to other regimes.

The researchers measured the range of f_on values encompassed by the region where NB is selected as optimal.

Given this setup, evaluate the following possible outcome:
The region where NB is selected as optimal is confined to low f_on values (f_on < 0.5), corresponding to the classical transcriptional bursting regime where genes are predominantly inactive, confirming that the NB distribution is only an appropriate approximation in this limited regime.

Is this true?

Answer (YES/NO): NO